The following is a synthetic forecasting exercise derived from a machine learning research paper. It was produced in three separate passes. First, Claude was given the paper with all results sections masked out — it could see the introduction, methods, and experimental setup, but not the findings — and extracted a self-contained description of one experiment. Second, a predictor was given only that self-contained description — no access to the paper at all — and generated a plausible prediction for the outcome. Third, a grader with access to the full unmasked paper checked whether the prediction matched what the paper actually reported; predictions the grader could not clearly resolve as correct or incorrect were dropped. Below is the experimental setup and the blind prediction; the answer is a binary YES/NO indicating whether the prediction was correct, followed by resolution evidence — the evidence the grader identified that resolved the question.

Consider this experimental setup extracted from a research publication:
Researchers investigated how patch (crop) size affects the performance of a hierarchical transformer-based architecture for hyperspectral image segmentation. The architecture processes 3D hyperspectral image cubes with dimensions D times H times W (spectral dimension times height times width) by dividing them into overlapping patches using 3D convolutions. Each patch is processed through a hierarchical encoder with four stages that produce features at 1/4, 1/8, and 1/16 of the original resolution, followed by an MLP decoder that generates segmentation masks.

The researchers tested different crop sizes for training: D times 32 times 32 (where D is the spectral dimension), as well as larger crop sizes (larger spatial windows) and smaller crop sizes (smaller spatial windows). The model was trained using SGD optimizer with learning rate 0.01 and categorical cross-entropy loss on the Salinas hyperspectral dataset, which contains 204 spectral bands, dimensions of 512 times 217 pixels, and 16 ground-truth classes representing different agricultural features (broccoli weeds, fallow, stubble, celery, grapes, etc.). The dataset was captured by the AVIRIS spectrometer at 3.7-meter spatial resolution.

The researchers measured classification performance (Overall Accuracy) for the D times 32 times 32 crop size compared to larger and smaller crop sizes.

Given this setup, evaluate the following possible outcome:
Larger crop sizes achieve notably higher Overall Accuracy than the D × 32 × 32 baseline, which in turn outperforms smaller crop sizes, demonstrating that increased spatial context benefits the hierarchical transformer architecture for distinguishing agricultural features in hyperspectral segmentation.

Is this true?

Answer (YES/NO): NO